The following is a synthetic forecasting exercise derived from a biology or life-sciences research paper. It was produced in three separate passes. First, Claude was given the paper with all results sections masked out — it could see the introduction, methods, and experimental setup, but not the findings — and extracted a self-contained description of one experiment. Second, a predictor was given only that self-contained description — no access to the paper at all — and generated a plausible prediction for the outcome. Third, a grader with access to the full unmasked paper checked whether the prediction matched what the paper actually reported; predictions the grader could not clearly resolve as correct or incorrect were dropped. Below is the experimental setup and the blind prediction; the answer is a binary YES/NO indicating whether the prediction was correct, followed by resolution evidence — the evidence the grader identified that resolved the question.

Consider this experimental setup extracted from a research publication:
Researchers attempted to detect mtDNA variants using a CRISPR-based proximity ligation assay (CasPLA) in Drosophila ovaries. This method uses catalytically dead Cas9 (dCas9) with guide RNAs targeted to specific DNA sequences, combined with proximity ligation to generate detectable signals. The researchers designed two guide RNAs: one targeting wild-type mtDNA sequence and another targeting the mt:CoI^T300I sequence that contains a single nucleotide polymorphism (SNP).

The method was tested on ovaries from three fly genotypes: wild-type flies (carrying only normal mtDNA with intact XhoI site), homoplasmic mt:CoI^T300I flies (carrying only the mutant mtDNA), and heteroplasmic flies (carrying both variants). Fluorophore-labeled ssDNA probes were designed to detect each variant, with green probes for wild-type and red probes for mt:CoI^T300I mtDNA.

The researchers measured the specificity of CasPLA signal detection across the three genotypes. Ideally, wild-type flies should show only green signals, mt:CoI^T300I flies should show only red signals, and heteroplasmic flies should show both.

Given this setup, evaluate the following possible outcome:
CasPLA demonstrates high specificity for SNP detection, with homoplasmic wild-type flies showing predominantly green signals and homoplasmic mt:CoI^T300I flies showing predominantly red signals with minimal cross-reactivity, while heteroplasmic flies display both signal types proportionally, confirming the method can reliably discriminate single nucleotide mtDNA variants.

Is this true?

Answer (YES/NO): NO